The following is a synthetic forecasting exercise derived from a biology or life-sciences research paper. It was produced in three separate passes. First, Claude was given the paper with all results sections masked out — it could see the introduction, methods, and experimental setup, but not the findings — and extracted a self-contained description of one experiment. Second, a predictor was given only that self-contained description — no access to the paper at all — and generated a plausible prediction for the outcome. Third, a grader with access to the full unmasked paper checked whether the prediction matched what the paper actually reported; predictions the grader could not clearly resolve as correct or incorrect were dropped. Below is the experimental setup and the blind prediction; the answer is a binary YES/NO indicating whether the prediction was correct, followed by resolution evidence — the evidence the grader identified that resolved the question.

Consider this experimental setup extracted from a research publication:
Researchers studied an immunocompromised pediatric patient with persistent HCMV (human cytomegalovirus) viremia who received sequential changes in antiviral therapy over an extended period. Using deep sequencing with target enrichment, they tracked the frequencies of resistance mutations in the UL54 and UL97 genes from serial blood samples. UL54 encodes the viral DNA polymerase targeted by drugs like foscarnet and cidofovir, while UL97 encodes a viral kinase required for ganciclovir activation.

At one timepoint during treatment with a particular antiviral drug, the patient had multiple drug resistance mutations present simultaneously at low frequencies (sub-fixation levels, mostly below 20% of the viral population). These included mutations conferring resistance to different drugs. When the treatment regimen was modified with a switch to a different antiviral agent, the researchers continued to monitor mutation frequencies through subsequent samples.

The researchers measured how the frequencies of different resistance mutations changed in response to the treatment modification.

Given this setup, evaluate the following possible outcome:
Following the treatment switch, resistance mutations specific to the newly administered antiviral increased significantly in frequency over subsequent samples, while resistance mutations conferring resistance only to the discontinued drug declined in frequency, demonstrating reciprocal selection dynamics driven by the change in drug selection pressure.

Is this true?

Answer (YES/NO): YES